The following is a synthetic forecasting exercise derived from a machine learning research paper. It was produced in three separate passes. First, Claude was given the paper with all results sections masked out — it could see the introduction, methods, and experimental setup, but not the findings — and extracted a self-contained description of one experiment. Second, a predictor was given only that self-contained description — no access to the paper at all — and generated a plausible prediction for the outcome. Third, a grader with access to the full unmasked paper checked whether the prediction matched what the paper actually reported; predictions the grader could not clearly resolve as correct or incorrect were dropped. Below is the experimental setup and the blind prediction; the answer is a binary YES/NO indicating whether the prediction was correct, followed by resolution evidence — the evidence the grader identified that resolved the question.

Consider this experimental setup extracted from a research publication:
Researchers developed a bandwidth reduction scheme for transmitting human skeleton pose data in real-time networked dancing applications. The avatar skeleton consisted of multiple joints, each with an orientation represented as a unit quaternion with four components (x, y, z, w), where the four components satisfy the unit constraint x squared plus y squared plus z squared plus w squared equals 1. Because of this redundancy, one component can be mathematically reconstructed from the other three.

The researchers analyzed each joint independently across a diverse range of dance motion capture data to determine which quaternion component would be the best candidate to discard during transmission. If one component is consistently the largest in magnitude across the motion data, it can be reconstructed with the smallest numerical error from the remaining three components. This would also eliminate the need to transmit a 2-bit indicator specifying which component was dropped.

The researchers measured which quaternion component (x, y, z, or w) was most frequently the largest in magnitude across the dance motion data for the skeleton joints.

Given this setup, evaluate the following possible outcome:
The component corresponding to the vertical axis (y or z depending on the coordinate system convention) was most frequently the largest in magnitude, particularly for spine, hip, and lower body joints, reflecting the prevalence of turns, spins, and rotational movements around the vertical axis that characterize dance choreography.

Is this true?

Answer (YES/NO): NO